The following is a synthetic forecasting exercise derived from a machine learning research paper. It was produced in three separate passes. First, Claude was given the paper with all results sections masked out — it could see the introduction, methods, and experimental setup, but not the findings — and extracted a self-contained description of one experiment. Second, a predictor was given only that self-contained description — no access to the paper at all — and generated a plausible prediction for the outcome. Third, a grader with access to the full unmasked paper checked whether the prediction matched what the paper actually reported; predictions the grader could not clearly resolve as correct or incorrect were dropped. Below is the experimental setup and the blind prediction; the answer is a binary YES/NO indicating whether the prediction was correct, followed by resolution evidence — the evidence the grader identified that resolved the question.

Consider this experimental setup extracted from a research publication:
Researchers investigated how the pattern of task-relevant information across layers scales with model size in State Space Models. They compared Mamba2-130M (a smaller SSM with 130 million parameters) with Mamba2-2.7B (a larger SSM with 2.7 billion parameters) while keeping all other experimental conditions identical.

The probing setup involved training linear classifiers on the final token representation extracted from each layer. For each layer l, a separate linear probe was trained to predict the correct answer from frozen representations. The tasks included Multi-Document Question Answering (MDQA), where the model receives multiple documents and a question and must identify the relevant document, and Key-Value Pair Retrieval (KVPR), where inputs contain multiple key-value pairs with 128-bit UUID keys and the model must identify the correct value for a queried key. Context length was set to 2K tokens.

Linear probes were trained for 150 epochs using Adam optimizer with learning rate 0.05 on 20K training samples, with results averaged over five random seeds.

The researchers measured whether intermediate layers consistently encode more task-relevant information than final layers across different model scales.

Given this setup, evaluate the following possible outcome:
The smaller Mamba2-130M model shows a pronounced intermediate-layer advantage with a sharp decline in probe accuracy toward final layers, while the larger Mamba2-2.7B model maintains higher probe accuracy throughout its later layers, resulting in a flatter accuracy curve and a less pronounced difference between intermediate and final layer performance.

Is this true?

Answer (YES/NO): NO